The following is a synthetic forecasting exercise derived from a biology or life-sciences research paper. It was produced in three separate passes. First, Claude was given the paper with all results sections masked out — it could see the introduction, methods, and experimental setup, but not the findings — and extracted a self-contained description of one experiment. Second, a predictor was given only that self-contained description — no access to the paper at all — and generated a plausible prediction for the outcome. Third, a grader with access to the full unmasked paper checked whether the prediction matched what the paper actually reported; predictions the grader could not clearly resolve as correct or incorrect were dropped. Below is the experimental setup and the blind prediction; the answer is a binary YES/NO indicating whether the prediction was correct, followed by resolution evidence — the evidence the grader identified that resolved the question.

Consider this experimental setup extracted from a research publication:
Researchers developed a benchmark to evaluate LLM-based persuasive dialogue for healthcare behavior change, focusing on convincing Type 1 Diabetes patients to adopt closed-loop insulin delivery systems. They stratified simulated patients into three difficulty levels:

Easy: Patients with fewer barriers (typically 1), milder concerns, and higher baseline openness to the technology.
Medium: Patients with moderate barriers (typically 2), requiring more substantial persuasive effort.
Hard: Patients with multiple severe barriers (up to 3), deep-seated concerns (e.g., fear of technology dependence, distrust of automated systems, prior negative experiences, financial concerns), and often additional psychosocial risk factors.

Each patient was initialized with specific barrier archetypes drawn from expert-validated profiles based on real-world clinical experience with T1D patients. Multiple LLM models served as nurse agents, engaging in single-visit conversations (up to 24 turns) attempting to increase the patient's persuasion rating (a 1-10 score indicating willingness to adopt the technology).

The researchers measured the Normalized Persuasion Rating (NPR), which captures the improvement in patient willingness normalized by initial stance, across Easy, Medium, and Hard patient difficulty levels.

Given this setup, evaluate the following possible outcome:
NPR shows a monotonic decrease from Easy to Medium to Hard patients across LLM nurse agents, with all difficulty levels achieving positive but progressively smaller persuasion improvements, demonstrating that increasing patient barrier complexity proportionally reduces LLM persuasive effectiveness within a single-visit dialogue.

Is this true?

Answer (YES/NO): NO